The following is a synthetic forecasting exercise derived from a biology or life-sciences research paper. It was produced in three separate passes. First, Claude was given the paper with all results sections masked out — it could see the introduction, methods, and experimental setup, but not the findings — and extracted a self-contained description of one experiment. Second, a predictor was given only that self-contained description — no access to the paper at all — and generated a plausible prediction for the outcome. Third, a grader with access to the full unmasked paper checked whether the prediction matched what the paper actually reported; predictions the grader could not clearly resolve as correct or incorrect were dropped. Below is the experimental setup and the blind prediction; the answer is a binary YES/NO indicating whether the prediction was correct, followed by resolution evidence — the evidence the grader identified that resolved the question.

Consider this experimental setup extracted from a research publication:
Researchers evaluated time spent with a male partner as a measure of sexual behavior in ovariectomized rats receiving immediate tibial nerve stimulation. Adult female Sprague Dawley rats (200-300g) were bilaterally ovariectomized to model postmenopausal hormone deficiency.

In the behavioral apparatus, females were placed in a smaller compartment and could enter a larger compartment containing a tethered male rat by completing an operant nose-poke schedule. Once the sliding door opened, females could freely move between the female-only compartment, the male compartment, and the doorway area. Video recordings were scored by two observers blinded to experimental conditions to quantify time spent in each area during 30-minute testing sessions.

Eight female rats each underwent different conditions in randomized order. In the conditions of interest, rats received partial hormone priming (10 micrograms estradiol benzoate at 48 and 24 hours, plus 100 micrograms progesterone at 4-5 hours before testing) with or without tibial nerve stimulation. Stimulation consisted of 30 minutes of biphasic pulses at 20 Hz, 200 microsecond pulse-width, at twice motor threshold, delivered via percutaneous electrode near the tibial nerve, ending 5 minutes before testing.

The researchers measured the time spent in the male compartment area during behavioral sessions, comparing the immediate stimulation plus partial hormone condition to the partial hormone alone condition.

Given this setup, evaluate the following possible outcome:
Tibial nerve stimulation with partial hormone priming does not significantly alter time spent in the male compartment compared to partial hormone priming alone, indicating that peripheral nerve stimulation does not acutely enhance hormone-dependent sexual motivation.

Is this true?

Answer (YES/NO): YES